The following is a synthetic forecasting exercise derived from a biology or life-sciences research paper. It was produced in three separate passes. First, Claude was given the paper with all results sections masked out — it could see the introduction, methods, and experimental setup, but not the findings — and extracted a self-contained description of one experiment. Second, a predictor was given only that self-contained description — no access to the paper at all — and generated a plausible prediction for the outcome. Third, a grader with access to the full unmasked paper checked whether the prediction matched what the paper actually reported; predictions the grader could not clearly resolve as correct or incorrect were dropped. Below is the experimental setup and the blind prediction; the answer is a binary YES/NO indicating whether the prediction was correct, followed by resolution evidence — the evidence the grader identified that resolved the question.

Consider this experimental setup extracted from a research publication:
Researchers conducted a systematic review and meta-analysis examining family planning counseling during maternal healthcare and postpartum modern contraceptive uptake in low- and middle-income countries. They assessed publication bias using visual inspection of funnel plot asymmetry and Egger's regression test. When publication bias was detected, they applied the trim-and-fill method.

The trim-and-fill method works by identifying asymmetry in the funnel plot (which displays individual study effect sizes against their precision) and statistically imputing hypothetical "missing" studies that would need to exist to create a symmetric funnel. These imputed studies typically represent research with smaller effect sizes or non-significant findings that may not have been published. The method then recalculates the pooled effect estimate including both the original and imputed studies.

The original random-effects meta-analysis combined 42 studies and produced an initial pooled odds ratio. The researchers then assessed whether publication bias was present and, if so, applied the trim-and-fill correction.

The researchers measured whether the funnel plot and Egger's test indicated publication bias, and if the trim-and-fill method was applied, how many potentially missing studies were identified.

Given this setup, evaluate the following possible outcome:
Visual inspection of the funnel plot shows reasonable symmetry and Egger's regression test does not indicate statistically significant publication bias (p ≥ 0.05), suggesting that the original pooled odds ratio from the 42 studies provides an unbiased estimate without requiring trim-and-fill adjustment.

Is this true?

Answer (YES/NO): NO